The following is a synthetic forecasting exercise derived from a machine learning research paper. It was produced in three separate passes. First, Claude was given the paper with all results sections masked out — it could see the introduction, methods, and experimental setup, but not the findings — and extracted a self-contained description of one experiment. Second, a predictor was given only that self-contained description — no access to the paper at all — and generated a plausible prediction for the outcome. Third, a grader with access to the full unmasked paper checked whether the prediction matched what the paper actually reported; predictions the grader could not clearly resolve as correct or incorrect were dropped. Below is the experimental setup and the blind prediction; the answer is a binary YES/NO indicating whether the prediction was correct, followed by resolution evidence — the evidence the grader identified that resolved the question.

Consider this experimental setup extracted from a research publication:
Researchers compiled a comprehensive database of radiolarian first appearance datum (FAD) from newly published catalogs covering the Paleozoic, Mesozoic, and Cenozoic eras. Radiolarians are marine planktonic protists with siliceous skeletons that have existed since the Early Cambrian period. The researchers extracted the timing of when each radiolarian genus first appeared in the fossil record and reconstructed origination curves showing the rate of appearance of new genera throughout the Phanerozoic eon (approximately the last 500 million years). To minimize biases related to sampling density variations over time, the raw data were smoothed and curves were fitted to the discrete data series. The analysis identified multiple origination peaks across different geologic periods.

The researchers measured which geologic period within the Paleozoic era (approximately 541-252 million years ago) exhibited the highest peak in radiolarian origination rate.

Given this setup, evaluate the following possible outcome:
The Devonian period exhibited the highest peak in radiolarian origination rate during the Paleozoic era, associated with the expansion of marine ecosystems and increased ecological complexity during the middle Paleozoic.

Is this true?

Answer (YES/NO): NO